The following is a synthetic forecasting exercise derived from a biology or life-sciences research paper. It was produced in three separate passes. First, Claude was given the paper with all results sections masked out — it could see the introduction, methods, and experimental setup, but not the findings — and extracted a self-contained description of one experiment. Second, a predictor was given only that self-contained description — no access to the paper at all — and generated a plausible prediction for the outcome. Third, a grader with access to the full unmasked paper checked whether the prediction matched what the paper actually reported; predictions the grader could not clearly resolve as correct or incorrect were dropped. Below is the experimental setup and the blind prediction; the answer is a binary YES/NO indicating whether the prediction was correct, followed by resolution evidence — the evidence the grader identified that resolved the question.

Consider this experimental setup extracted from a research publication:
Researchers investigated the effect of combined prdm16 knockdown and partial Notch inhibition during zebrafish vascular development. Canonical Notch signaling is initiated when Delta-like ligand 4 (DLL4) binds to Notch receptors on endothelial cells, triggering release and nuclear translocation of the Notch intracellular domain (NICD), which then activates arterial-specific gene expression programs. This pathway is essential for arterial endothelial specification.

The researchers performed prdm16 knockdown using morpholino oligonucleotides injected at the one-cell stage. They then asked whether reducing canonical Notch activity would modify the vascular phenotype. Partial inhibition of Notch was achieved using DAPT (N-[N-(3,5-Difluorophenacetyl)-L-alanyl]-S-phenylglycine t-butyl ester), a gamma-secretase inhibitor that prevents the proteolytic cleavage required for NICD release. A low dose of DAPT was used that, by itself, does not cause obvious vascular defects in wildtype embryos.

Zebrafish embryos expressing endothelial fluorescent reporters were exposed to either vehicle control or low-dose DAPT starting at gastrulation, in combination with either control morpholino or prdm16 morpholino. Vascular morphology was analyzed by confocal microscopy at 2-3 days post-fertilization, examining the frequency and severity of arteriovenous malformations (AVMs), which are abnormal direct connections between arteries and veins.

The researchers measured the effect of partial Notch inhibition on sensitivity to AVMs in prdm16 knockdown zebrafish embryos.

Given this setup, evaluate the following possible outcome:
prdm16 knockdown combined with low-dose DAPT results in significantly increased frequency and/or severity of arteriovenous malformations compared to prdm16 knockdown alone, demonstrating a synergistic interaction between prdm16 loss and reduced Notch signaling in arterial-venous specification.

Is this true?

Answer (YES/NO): YES